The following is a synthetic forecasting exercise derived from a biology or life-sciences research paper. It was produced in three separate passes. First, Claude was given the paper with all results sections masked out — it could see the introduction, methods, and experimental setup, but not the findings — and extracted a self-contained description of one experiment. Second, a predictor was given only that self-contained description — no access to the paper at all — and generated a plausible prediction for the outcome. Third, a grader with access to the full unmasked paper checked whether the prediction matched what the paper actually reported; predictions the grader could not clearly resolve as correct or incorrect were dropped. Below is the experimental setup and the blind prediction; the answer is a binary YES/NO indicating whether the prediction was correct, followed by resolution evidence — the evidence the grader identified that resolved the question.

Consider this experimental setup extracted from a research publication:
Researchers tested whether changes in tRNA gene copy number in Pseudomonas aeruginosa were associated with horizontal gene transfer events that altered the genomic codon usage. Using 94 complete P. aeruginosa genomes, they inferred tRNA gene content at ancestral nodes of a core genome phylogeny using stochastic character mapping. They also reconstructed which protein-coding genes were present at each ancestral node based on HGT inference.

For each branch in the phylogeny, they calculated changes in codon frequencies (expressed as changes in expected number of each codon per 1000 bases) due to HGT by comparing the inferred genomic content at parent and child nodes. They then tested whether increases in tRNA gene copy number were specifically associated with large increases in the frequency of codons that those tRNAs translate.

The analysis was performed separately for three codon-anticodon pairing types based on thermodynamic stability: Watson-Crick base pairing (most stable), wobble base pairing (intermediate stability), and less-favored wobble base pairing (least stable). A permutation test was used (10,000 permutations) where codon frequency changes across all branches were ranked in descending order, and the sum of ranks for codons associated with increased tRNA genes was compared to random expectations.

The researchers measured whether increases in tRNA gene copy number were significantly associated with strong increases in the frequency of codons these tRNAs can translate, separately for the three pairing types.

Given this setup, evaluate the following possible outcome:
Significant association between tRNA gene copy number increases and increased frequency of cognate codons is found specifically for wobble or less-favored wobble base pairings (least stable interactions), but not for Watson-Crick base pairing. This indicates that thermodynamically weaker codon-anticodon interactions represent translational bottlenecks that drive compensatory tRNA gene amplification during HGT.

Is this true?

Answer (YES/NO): NO